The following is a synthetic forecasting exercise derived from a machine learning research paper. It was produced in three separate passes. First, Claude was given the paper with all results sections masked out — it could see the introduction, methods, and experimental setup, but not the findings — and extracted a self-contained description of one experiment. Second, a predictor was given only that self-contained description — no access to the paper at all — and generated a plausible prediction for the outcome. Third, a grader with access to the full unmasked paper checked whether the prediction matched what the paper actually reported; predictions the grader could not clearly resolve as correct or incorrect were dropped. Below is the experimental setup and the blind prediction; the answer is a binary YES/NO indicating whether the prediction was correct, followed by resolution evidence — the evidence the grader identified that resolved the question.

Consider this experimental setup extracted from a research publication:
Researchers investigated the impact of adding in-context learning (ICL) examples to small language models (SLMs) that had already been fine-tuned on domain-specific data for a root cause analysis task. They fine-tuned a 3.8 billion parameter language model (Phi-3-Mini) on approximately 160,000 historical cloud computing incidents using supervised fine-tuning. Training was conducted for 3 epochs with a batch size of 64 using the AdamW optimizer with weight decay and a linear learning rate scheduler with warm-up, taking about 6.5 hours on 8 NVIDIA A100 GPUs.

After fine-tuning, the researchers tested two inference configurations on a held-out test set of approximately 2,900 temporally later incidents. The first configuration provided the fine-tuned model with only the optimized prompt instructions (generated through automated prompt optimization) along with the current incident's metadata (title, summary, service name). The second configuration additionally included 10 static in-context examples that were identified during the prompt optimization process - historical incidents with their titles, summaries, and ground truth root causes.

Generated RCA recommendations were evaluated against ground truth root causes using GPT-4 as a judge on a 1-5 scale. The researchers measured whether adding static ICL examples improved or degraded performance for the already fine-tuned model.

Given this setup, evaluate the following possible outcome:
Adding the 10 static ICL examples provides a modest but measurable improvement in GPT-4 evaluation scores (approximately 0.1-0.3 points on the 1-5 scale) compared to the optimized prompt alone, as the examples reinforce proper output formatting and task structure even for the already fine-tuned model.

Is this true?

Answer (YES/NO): NO